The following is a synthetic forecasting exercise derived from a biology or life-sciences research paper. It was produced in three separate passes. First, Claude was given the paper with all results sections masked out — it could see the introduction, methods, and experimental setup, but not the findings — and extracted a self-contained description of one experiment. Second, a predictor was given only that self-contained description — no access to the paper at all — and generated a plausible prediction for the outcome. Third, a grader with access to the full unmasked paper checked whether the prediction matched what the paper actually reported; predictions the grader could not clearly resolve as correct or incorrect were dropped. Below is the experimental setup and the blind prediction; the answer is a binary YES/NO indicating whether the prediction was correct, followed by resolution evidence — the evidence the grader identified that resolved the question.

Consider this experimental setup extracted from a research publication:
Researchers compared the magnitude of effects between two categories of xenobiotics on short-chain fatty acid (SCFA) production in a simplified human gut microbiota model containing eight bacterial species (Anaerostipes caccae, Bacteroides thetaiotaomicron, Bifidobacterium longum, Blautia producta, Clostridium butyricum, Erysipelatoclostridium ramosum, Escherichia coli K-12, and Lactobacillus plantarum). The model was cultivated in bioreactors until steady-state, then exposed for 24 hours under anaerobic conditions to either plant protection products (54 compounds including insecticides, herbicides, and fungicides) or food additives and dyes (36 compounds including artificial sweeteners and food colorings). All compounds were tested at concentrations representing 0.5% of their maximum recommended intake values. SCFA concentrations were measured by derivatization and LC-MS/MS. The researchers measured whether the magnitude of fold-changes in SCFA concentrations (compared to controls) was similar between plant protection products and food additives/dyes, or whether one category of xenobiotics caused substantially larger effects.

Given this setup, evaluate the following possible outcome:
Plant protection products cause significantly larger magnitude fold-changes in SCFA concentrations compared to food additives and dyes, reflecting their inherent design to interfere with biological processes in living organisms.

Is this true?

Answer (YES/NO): NO